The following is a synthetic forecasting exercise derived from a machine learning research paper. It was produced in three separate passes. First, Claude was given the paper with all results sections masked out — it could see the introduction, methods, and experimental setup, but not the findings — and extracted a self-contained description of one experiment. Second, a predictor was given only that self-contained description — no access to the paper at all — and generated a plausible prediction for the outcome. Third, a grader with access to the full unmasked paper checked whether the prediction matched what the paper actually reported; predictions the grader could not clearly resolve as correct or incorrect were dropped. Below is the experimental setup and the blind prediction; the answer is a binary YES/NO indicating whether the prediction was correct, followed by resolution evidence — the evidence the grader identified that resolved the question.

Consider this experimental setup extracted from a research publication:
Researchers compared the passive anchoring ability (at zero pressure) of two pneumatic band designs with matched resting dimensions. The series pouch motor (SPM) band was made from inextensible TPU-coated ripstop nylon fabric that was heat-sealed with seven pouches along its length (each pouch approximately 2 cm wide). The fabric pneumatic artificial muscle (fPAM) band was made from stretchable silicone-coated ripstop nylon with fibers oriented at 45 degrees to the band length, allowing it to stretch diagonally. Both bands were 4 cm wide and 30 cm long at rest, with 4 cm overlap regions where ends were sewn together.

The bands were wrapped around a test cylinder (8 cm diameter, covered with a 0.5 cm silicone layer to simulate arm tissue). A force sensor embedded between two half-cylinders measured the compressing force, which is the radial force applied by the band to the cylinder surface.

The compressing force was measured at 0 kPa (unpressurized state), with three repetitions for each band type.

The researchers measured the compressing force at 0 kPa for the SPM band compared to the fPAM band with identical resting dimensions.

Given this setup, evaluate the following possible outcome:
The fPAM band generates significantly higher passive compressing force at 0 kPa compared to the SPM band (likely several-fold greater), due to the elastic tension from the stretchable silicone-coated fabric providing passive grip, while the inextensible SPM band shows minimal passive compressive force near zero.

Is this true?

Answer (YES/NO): NO